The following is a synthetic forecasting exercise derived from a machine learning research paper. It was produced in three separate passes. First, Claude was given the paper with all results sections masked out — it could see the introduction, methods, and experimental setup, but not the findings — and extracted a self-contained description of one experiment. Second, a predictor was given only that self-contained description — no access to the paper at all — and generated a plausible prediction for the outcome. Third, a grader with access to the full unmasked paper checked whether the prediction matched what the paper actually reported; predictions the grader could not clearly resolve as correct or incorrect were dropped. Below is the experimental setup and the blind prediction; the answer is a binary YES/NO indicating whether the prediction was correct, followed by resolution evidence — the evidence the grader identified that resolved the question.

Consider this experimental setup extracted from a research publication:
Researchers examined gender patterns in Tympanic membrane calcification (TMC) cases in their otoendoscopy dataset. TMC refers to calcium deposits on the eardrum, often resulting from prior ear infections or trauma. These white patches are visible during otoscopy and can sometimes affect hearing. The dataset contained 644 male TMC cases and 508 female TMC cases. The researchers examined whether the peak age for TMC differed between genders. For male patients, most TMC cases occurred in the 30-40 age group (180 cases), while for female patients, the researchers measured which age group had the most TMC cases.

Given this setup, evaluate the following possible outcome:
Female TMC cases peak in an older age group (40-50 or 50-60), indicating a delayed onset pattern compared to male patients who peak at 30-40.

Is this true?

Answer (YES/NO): NO